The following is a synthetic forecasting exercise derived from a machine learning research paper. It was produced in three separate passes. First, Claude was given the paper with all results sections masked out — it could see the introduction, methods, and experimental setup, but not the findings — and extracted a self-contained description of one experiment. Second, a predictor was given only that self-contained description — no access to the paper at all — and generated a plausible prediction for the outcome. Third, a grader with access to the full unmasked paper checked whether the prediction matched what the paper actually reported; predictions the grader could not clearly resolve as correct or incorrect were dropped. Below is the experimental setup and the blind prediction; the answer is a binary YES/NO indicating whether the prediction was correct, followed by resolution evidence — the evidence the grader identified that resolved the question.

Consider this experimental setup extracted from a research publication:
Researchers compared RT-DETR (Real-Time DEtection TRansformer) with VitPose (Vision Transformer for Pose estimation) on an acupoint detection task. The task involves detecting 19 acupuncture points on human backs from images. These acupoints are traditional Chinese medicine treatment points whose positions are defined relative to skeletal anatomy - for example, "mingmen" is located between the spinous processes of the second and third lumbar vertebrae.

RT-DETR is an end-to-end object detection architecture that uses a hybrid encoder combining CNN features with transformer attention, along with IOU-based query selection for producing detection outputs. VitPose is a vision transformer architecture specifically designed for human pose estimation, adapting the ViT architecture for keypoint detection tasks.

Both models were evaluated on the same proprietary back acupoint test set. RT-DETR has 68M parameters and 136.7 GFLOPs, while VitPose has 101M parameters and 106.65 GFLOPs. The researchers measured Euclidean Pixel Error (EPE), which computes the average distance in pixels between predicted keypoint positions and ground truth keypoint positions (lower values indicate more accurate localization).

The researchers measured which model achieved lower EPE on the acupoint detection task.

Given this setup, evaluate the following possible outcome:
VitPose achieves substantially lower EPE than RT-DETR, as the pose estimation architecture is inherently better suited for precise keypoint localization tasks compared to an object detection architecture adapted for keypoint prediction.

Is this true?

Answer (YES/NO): YES